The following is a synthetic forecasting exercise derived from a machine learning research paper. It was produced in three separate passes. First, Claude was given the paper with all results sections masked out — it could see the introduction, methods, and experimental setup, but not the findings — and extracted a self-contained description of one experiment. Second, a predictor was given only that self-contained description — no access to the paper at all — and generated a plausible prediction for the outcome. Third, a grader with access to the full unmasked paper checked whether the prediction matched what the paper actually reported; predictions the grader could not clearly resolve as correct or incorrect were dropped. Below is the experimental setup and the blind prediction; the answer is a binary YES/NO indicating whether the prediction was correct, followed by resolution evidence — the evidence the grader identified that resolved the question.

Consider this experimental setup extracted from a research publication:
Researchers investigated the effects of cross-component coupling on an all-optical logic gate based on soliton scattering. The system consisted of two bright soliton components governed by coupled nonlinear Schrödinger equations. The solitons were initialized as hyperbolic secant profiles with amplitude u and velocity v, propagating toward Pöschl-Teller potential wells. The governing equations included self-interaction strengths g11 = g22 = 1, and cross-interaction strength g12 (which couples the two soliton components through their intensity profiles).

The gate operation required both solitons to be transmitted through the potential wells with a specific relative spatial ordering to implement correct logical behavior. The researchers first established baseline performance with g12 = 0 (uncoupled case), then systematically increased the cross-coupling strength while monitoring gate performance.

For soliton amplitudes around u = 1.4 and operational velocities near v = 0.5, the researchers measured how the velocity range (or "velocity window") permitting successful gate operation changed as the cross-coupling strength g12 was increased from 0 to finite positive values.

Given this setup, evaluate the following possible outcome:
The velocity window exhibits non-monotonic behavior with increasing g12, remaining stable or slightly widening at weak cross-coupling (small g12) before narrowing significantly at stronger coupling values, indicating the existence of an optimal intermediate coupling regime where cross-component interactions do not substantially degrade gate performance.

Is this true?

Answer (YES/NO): NO